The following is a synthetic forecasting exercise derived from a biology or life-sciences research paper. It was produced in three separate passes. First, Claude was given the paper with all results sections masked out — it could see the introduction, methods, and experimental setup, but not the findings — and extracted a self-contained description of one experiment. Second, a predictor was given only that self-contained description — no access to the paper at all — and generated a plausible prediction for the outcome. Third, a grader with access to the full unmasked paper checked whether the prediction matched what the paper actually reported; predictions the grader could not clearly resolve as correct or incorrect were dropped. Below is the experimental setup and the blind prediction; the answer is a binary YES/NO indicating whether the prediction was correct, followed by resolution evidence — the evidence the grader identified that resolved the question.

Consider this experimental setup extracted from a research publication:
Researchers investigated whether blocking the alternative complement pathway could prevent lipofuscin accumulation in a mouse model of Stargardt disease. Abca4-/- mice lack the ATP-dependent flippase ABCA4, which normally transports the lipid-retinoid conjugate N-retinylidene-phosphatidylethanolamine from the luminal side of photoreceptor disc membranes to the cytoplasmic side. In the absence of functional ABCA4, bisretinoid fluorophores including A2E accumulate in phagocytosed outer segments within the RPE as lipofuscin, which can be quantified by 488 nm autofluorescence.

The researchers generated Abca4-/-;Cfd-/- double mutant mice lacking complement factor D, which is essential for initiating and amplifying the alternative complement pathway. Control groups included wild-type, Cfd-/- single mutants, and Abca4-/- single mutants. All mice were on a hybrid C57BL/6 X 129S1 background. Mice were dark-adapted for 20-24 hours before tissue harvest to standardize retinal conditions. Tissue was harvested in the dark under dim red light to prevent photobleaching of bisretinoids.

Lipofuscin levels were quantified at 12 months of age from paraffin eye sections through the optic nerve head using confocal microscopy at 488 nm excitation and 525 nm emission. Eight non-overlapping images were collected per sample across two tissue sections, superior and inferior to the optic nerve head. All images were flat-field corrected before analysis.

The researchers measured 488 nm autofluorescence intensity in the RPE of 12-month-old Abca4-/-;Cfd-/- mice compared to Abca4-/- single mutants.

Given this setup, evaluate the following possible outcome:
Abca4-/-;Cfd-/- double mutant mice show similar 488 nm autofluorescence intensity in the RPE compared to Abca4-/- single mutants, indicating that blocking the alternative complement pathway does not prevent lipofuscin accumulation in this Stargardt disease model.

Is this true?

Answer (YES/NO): YES